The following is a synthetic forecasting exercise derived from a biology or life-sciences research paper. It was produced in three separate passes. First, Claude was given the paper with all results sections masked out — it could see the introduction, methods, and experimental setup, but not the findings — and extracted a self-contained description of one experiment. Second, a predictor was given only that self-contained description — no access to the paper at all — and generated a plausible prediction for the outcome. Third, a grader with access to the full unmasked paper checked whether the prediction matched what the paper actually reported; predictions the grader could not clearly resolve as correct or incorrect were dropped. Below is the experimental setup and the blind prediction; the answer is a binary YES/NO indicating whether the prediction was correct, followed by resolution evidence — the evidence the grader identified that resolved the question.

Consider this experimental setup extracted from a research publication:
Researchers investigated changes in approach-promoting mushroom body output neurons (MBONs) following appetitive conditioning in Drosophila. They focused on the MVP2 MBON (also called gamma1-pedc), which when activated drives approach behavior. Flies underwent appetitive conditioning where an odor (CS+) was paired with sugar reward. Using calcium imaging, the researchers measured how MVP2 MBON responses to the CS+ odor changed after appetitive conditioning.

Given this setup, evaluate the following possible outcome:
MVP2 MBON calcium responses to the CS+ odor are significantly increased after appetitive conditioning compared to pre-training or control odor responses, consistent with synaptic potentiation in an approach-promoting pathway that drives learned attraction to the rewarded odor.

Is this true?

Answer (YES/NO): YES